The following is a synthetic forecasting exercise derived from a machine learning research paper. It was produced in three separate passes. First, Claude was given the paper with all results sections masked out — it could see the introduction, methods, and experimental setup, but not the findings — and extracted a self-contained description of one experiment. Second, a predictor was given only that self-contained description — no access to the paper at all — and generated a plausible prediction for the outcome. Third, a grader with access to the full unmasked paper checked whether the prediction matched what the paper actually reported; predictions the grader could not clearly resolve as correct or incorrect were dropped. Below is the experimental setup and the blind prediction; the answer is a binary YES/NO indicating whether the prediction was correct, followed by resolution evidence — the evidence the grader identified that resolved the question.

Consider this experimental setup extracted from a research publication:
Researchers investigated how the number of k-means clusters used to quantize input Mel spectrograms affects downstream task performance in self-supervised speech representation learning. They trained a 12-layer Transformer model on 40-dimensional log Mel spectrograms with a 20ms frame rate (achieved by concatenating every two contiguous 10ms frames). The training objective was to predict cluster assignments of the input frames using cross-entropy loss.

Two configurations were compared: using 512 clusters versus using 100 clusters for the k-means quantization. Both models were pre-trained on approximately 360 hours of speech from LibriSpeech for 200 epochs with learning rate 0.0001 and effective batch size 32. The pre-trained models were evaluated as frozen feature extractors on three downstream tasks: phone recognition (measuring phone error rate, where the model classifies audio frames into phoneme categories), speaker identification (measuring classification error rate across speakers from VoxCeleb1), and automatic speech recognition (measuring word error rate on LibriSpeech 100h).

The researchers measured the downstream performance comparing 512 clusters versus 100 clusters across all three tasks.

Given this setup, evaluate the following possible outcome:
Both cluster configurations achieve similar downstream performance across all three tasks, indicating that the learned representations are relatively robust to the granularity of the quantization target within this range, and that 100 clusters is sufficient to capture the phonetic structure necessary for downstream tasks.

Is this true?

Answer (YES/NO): NO